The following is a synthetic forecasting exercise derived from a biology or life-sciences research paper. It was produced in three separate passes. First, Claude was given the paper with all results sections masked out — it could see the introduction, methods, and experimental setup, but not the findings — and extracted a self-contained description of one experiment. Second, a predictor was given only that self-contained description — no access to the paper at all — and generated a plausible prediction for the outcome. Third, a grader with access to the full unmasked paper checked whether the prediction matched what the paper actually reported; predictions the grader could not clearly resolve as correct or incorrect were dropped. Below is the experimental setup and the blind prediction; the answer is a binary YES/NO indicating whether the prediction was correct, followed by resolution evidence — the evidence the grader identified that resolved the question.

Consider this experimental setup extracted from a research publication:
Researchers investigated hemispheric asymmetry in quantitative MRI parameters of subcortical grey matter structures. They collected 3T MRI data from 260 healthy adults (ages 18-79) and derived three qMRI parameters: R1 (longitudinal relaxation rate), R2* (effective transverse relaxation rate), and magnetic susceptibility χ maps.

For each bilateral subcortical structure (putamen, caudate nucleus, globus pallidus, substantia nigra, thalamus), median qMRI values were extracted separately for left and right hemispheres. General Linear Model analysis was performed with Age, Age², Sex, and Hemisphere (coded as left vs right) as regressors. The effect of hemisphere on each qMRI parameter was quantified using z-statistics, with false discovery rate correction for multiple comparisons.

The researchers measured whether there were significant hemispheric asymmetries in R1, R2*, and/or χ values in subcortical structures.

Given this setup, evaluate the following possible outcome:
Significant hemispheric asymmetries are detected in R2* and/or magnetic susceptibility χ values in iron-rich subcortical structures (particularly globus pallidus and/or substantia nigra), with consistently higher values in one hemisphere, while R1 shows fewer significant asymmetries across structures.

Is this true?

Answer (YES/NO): NO